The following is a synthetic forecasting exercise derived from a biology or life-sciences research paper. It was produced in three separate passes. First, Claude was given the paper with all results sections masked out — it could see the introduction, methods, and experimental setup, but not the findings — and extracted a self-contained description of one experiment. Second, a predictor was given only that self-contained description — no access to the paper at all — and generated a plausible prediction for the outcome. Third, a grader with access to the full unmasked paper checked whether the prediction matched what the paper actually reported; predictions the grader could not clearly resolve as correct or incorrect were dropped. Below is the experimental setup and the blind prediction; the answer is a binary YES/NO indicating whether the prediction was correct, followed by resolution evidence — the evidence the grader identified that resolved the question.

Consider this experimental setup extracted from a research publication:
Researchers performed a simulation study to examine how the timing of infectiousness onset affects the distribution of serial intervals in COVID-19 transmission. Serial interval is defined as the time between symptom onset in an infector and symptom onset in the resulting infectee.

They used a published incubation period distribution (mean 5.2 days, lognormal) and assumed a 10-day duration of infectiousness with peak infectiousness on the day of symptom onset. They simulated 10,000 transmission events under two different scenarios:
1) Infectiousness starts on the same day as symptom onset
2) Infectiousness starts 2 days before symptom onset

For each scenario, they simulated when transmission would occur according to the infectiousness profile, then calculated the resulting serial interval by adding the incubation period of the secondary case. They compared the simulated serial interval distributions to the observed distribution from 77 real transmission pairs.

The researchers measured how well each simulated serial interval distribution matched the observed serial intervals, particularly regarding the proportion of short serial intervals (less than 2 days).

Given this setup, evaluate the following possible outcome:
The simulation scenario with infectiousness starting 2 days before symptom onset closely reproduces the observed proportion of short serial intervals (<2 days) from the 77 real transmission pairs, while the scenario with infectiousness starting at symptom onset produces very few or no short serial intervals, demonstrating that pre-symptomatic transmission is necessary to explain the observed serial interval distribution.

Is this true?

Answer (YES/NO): YES